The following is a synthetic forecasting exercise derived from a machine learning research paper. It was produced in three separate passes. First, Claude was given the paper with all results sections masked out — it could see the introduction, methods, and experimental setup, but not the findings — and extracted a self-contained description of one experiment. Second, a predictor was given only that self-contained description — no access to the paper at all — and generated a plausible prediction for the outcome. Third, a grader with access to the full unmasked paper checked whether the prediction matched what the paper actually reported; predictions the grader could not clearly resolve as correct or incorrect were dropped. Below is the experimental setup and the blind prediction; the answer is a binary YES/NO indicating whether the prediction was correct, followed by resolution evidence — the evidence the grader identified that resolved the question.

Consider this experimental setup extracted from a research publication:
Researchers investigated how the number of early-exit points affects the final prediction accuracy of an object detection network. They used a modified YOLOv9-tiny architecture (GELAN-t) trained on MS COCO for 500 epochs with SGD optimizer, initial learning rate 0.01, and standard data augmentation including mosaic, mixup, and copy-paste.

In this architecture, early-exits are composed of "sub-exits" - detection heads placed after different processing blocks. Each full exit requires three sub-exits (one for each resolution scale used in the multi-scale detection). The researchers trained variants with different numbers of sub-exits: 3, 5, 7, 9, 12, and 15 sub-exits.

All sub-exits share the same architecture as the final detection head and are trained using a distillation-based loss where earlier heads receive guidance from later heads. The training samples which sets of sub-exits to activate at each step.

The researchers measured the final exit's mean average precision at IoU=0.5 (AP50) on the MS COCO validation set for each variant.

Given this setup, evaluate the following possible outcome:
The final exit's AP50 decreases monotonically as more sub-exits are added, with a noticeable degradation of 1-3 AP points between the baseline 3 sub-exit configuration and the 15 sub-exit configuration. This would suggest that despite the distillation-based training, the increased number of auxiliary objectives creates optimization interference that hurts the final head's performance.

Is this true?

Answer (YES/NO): YES